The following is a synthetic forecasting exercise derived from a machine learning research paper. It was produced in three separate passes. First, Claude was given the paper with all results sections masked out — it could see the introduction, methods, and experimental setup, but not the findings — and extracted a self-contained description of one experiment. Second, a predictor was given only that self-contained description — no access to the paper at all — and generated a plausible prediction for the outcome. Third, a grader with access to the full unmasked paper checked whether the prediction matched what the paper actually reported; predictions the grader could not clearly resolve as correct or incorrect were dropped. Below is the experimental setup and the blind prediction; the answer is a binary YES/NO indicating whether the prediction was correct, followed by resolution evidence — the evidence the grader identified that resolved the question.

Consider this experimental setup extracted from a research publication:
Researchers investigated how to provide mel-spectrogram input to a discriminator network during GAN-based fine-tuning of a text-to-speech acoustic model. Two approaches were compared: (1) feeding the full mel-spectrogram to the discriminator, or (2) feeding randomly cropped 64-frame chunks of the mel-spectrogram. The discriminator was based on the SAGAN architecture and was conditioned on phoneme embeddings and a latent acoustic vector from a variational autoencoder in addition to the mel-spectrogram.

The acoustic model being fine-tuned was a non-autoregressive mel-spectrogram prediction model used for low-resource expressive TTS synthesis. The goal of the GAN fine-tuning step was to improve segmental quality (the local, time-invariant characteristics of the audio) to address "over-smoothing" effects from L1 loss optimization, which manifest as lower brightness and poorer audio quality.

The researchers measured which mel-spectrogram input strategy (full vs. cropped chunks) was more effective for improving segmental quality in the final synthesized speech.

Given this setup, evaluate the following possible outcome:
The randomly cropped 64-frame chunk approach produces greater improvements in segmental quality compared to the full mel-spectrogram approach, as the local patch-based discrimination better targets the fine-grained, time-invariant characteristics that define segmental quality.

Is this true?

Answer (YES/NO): YES